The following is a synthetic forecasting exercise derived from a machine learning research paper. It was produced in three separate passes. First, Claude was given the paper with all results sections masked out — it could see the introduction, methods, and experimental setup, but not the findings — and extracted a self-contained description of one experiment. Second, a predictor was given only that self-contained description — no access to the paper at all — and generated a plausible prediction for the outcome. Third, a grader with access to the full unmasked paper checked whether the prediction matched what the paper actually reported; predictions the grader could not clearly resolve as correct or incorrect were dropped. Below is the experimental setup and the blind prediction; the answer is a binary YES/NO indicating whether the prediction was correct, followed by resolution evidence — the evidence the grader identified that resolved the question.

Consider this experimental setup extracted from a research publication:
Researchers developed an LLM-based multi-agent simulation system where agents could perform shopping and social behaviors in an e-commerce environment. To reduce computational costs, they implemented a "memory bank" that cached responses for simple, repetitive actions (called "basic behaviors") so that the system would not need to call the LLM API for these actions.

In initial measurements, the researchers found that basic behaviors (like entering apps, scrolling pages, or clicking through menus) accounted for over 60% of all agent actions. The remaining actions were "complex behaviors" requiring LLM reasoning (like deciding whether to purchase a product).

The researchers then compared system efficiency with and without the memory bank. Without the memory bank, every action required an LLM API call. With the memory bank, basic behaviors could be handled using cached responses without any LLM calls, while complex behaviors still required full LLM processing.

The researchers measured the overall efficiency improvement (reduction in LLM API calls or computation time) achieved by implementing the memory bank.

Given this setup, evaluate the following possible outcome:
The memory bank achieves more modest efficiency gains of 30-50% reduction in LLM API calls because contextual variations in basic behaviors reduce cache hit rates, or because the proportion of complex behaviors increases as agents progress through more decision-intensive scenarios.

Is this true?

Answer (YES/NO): YES